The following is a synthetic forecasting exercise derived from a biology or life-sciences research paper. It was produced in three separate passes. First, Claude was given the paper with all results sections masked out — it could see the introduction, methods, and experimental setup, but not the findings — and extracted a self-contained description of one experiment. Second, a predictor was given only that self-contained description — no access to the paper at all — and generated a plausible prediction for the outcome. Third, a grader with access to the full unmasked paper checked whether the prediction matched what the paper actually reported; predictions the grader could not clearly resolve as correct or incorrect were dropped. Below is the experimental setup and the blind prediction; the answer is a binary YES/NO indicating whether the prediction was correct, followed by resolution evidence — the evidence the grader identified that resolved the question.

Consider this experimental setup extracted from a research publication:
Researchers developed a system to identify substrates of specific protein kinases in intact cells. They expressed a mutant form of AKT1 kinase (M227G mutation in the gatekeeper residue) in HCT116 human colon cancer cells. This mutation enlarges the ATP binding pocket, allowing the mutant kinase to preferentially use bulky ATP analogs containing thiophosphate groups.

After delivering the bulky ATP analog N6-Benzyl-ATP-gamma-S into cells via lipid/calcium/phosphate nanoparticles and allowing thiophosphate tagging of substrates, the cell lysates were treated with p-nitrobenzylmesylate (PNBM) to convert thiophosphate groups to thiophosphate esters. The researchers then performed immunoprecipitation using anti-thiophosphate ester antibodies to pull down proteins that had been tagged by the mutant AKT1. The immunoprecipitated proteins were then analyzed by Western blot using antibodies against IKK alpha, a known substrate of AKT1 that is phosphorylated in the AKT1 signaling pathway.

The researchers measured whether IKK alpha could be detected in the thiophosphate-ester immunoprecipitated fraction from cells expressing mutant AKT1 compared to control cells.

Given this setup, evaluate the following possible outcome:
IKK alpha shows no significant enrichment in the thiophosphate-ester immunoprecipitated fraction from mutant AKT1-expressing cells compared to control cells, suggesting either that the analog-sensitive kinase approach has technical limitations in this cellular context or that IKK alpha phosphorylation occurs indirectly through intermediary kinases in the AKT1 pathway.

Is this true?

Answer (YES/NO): NO